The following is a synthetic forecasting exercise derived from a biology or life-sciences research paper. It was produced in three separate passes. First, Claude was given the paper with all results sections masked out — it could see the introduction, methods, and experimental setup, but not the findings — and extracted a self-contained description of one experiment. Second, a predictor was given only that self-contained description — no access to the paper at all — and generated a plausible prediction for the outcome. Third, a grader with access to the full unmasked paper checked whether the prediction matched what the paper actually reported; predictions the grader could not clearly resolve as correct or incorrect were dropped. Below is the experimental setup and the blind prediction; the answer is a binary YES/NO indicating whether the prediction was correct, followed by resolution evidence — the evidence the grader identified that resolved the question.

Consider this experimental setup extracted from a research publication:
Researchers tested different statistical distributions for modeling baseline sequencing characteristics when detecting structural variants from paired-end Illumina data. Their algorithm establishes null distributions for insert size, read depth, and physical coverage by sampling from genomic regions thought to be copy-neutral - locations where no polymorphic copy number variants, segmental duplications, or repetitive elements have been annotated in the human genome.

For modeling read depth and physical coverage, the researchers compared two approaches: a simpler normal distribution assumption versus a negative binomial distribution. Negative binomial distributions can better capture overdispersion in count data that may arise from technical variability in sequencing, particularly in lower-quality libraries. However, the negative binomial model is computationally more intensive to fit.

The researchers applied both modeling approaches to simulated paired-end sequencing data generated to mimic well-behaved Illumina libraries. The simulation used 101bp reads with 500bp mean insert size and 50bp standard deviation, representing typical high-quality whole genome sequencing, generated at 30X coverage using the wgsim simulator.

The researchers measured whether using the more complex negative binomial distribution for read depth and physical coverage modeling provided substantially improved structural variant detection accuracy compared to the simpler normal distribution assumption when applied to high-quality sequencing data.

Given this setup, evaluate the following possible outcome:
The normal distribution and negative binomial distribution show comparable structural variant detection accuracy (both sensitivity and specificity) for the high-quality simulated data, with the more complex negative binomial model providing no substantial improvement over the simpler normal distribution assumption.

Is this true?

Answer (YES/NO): YES